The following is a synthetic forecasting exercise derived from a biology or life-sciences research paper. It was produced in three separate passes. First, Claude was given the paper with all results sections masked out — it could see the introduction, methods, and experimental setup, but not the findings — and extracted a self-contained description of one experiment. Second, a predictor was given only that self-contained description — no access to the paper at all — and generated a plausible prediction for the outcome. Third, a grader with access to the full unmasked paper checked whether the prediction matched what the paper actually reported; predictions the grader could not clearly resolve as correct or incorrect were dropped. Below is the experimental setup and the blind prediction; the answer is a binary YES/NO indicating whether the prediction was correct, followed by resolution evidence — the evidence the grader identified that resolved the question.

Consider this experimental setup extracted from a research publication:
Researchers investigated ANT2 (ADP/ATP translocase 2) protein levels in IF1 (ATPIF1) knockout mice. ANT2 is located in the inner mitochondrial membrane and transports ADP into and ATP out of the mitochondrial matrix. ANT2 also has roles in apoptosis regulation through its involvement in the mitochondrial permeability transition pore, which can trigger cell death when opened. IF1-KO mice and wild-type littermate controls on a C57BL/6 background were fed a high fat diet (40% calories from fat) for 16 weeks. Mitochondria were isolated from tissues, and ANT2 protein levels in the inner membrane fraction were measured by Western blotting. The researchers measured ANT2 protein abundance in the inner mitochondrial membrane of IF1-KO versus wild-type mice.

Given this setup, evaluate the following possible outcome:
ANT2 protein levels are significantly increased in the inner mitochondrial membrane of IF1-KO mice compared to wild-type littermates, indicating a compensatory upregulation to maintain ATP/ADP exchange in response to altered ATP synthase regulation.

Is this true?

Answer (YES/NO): NO